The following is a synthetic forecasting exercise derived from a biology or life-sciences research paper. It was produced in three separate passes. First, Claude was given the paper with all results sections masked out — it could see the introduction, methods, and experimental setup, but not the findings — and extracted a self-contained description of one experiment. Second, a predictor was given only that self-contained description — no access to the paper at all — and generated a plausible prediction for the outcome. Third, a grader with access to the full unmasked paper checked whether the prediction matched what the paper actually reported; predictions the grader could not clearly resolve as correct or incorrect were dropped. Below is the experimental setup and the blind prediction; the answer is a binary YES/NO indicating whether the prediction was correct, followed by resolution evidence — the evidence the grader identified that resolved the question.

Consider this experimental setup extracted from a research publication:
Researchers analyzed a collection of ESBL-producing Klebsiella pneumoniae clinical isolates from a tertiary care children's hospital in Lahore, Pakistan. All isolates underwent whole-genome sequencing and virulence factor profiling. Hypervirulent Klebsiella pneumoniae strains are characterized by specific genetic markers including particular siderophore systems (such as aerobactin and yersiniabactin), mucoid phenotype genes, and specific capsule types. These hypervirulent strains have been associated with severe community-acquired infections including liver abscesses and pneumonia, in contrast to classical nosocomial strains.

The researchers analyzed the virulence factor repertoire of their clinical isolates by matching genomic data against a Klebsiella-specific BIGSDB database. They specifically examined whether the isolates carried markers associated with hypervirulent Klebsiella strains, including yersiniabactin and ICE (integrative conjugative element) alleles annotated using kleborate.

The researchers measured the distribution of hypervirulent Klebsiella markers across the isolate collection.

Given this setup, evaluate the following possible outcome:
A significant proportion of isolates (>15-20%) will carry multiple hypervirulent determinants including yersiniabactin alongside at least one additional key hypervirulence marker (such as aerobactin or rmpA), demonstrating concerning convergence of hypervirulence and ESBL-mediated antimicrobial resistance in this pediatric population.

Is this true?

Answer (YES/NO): NO